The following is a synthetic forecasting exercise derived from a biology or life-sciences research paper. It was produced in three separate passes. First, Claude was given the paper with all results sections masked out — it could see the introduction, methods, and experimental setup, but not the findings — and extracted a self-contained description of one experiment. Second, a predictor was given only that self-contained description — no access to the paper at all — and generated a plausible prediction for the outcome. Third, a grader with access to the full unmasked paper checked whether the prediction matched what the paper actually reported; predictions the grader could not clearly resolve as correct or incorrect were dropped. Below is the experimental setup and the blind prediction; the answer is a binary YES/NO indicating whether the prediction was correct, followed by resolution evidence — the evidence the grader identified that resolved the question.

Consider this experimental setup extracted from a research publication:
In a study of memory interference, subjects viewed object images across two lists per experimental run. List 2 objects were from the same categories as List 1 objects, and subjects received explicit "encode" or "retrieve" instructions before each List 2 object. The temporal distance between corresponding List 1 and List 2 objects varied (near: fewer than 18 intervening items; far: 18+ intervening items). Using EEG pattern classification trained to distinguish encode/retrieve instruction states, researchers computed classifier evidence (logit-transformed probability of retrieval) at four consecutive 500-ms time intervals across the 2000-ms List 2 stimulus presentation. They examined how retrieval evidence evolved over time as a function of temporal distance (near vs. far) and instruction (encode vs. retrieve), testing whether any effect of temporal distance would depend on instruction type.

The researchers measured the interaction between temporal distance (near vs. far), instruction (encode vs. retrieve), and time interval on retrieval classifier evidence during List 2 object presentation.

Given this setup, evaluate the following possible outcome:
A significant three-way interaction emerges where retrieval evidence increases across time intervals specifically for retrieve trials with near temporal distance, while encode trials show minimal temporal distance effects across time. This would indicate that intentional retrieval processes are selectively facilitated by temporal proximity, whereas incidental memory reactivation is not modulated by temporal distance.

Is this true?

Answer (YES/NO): NO